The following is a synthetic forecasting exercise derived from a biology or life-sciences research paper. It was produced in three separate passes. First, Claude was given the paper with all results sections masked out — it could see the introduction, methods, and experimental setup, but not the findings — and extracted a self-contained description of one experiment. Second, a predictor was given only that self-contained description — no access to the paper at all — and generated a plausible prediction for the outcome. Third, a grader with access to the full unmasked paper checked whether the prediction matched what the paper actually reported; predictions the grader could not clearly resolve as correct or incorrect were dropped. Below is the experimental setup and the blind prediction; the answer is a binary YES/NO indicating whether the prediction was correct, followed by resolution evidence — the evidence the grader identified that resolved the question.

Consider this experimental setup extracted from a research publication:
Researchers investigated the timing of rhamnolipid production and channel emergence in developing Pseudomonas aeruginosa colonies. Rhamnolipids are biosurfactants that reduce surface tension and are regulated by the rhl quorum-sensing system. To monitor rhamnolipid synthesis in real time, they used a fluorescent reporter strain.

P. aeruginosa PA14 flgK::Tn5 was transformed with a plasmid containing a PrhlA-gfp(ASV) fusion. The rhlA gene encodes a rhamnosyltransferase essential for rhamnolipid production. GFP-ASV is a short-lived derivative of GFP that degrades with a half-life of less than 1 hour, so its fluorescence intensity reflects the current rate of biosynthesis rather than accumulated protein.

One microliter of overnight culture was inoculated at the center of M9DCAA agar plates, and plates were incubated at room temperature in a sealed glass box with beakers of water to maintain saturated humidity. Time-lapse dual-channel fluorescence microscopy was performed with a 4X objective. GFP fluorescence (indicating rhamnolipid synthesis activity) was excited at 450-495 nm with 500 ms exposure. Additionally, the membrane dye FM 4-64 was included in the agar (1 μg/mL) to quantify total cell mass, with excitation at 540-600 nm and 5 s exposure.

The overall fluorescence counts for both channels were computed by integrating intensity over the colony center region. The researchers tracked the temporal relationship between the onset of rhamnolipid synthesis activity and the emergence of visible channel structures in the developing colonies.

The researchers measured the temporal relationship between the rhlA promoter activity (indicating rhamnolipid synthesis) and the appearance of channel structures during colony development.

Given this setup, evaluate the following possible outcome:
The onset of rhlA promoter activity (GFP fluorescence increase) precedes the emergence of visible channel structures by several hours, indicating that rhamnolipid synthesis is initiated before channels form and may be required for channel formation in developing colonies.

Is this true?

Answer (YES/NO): YES